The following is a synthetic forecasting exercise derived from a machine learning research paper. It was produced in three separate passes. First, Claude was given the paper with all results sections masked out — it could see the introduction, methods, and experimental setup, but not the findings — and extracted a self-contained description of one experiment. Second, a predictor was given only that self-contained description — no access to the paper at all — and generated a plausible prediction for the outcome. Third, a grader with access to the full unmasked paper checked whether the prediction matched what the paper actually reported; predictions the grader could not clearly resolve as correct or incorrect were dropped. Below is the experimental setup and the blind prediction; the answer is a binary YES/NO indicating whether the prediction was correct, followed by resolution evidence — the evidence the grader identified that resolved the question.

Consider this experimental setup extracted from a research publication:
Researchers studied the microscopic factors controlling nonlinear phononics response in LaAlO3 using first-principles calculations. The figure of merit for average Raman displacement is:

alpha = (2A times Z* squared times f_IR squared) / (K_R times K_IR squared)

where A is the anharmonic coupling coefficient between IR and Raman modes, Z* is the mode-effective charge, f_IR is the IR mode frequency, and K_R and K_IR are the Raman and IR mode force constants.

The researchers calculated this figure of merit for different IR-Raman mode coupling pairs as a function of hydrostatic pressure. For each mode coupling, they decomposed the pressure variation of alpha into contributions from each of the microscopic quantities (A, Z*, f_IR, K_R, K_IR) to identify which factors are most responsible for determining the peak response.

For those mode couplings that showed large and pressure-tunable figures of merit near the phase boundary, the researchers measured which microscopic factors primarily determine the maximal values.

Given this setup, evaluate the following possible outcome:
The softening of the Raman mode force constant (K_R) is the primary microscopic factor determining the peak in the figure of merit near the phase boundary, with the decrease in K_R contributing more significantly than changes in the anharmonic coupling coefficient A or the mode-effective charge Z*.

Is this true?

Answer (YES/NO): NO